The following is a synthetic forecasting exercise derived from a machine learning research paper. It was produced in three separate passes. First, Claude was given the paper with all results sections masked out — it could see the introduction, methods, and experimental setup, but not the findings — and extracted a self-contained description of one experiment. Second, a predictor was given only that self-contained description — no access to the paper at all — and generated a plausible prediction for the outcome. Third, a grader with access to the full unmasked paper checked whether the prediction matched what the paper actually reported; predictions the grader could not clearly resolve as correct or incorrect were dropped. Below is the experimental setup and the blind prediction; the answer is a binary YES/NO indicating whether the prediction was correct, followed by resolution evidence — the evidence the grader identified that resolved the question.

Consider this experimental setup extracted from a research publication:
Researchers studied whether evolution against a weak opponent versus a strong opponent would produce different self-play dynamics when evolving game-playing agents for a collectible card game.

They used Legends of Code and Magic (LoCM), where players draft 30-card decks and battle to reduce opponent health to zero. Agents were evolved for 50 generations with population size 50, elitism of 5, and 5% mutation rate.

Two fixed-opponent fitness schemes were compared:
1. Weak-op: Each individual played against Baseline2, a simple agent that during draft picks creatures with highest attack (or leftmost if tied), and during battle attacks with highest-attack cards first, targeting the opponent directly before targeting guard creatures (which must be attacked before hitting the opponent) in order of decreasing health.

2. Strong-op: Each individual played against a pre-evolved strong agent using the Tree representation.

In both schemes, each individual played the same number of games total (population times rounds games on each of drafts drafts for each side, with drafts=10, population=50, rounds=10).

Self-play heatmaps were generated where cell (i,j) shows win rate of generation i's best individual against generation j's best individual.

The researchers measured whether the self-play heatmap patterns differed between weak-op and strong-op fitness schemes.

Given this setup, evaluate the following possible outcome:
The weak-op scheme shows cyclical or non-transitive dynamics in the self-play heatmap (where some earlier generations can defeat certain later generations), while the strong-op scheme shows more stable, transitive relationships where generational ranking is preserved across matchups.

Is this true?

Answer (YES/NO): NO